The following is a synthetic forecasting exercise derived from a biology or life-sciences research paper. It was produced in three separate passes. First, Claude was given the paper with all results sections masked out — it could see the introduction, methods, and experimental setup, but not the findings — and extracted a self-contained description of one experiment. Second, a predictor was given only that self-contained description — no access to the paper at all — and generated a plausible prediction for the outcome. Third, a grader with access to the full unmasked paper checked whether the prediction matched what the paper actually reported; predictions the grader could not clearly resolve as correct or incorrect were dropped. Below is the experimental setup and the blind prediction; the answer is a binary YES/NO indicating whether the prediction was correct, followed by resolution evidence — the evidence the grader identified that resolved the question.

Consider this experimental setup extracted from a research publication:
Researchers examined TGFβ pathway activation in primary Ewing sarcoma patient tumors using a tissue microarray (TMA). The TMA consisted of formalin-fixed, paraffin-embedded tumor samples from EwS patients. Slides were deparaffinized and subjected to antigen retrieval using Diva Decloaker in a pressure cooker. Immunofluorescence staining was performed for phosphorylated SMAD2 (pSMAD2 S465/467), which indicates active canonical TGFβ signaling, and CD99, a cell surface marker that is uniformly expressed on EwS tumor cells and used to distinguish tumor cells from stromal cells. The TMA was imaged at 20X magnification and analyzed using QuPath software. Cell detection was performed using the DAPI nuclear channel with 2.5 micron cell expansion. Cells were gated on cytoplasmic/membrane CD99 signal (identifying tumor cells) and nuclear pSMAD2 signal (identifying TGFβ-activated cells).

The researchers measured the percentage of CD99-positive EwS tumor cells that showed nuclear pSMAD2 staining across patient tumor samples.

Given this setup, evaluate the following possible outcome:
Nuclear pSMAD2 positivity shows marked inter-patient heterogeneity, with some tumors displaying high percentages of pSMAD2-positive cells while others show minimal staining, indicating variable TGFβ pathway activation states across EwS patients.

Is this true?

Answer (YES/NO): YES